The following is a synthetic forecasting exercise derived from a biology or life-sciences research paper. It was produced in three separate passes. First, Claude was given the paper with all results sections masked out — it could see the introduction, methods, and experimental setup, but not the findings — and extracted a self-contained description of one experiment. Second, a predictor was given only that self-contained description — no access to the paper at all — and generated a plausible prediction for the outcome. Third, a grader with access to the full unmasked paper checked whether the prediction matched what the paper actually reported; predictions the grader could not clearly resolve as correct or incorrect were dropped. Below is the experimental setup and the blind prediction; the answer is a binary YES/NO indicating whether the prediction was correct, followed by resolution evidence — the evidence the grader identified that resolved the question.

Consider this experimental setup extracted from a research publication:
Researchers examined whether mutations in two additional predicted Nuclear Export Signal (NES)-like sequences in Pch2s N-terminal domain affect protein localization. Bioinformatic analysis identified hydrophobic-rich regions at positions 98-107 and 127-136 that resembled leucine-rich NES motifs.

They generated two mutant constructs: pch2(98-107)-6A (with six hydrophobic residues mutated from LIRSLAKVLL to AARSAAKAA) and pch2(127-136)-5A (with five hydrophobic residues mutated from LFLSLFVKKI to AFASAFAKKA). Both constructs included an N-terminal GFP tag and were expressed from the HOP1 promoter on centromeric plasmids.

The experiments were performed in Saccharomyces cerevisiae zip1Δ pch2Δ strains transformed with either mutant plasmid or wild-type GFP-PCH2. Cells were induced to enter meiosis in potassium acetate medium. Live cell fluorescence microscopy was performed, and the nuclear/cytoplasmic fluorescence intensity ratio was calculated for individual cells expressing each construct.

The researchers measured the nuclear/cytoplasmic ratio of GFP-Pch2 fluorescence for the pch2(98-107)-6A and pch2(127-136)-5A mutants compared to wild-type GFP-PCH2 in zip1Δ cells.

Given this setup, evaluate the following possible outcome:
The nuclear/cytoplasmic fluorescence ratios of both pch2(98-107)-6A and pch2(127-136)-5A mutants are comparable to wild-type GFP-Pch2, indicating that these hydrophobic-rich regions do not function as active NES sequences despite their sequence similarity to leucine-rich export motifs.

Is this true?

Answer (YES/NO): NO